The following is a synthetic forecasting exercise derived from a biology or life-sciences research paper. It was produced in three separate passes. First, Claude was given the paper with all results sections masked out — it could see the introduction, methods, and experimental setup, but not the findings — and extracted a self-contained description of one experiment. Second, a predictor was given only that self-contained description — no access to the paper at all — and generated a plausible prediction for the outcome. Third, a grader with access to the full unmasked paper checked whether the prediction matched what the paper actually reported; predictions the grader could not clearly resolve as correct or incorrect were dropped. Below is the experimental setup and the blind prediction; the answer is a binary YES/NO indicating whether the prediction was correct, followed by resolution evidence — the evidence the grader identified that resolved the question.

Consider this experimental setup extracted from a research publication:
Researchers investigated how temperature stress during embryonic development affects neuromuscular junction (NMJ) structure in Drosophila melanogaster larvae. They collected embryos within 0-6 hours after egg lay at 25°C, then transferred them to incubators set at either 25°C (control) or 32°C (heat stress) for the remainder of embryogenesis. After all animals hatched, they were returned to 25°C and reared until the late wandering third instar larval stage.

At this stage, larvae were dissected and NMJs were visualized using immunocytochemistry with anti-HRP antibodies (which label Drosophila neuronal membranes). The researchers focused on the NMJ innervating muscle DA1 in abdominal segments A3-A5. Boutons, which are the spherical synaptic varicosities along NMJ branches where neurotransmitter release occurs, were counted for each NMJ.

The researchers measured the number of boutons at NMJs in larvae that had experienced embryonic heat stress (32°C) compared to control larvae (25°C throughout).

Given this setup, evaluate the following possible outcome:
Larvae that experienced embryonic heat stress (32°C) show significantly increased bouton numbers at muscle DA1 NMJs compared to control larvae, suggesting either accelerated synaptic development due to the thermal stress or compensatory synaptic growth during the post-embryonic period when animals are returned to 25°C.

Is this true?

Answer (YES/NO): YES